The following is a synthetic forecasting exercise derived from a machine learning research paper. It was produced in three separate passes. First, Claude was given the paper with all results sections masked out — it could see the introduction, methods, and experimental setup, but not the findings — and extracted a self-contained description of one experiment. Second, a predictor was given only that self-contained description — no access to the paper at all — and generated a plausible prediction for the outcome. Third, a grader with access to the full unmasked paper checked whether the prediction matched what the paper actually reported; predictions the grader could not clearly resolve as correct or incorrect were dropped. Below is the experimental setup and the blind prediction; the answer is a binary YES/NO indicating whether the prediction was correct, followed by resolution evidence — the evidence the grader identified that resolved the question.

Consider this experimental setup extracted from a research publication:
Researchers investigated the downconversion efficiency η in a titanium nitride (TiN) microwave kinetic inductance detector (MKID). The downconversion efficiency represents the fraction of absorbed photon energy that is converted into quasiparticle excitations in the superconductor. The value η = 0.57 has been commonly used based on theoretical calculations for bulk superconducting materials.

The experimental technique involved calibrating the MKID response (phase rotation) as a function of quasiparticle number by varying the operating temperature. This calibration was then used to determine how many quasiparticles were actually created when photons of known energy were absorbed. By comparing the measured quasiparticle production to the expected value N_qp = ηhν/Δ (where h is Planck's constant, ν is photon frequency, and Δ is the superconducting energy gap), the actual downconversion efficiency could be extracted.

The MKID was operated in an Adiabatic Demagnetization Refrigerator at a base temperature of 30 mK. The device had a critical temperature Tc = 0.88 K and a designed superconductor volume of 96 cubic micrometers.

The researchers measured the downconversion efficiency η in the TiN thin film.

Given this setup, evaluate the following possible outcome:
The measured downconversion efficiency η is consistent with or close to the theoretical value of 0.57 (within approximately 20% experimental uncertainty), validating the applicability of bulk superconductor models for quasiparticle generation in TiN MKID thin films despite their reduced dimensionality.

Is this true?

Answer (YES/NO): NO